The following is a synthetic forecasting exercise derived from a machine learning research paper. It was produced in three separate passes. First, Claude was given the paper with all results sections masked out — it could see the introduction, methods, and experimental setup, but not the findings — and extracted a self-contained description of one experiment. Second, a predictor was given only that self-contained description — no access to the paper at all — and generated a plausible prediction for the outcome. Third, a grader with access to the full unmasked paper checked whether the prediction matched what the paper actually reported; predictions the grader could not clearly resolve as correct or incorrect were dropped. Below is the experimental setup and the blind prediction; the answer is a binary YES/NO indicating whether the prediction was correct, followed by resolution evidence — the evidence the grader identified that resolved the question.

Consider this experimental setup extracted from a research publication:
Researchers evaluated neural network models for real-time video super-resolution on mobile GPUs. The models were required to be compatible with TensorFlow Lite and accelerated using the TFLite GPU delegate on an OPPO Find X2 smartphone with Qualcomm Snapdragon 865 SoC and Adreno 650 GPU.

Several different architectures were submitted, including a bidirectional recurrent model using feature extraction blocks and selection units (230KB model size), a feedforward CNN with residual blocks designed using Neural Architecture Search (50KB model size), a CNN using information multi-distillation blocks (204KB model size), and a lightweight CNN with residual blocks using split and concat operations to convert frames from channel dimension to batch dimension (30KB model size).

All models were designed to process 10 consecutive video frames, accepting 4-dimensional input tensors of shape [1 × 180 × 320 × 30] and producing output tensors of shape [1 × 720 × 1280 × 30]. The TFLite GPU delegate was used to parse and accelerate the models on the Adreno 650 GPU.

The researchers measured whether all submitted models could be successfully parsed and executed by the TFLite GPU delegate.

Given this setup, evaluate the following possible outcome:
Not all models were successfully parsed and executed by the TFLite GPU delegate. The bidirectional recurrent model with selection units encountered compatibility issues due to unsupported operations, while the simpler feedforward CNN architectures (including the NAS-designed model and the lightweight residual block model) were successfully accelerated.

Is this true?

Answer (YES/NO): NO